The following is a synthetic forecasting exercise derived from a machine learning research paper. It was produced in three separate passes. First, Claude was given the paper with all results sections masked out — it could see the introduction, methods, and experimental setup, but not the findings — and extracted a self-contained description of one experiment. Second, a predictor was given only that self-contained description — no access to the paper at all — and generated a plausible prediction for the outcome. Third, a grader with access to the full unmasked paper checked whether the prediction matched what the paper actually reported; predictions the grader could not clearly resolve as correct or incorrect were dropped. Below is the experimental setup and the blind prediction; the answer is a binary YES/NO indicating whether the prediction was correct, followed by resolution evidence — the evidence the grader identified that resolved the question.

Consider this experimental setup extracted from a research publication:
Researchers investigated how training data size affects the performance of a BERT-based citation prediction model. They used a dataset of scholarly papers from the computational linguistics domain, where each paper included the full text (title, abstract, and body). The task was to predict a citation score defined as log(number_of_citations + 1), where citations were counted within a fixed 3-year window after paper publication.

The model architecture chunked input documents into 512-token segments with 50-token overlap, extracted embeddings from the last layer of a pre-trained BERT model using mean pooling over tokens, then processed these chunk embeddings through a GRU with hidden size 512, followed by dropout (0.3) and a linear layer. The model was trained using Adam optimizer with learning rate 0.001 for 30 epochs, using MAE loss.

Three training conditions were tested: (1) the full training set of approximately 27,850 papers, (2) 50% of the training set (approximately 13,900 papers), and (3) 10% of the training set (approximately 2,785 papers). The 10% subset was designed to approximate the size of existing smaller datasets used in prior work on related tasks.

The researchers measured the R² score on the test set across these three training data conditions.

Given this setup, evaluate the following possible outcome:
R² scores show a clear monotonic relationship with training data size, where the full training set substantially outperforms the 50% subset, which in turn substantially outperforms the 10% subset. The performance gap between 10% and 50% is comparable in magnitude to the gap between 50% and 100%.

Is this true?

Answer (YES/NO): NO